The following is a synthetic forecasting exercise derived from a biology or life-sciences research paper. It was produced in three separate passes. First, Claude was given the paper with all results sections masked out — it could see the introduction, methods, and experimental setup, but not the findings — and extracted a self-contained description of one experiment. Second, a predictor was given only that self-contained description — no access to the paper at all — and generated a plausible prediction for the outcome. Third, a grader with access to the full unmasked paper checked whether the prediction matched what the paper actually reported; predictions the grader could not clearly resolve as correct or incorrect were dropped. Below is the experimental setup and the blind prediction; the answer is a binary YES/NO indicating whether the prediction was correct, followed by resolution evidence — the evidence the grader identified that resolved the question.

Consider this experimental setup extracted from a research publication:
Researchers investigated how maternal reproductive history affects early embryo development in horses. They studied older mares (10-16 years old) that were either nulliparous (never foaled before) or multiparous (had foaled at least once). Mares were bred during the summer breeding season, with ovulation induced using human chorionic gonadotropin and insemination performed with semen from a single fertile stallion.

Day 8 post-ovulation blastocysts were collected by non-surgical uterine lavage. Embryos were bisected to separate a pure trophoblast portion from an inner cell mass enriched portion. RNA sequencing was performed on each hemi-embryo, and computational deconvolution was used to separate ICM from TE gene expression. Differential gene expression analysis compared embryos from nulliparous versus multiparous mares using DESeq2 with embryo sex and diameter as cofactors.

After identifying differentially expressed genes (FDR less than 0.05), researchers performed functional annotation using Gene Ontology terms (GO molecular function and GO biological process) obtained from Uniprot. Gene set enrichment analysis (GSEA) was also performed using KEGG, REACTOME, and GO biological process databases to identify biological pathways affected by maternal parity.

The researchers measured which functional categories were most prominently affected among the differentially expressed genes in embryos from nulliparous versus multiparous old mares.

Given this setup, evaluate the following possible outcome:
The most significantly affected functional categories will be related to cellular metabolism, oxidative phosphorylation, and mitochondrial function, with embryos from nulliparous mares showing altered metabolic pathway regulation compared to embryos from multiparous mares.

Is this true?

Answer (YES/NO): NO